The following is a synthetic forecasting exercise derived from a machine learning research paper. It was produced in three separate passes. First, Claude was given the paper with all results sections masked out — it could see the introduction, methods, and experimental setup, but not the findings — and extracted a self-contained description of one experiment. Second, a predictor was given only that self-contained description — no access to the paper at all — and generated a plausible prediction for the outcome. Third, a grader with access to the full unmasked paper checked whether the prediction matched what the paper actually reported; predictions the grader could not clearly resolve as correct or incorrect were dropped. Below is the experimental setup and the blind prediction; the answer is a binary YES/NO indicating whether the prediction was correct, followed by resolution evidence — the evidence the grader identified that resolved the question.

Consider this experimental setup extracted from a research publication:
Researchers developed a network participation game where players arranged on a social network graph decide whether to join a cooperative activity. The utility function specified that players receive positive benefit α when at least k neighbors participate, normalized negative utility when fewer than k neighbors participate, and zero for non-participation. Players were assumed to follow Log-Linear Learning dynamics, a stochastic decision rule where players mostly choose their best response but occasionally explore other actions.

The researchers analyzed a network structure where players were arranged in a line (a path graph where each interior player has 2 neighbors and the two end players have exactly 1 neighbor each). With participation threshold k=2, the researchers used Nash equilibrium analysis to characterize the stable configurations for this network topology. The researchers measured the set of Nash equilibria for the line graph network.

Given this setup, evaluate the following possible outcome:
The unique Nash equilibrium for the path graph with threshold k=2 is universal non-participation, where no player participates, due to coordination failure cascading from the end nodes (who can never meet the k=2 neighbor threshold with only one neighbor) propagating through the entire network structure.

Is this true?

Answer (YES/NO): YES